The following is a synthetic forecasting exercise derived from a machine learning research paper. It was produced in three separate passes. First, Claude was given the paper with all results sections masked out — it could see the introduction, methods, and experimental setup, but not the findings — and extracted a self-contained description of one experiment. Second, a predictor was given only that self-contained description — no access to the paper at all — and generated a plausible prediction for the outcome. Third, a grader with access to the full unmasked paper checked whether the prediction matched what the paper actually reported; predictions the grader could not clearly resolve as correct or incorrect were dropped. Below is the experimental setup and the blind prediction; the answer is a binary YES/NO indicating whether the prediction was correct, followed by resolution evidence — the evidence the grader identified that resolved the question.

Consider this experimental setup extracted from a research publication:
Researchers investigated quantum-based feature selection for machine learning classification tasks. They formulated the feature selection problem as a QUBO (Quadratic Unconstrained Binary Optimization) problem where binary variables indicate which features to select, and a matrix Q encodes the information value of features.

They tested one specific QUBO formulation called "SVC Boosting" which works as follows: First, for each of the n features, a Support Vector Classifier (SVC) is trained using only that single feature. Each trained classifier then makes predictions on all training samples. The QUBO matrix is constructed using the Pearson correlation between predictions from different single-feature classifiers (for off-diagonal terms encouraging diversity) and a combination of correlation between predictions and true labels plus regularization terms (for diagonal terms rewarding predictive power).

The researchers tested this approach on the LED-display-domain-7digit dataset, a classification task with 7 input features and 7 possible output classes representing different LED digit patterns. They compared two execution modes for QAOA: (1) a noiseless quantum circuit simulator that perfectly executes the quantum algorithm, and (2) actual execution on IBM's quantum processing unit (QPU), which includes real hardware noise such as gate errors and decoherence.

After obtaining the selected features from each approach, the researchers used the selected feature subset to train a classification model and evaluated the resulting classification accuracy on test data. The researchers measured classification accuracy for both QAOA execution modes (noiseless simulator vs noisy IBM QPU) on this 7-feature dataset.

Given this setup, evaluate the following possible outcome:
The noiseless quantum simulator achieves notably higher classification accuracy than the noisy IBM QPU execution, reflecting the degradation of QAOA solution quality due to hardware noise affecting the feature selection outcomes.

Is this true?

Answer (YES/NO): YES